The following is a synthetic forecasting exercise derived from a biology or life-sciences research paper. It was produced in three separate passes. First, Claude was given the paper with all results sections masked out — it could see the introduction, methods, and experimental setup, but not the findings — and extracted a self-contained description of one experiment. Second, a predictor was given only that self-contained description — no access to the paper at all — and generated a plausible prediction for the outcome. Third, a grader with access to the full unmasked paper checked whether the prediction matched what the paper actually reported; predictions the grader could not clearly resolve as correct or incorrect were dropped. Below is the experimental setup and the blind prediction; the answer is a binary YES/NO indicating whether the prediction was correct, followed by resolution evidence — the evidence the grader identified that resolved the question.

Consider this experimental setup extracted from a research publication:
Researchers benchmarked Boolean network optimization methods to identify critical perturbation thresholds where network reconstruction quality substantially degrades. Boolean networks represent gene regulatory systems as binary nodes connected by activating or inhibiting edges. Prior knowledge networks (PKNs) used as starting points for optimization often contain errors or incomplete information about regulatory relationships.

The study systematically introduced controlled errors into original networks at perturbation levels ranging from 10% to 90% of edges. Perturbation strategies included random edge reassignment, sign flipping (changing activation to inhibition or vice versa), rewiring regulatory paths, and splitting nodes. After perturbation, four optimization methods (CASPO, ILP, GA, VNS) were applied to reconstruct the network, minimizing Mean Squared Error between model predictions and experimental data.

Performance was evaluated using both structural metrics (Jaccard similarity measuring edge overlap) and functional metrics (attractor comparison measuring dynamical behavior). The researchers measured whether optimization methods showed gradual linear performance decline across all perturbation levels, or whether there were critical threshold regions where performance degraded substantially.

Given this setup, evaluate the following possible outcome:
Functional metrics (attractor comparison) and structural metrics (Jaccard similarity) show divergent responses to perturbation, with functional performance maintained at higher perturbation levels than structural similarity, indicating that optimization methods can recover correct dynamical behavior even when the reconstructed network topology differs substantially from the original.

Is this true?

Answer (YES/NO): NO